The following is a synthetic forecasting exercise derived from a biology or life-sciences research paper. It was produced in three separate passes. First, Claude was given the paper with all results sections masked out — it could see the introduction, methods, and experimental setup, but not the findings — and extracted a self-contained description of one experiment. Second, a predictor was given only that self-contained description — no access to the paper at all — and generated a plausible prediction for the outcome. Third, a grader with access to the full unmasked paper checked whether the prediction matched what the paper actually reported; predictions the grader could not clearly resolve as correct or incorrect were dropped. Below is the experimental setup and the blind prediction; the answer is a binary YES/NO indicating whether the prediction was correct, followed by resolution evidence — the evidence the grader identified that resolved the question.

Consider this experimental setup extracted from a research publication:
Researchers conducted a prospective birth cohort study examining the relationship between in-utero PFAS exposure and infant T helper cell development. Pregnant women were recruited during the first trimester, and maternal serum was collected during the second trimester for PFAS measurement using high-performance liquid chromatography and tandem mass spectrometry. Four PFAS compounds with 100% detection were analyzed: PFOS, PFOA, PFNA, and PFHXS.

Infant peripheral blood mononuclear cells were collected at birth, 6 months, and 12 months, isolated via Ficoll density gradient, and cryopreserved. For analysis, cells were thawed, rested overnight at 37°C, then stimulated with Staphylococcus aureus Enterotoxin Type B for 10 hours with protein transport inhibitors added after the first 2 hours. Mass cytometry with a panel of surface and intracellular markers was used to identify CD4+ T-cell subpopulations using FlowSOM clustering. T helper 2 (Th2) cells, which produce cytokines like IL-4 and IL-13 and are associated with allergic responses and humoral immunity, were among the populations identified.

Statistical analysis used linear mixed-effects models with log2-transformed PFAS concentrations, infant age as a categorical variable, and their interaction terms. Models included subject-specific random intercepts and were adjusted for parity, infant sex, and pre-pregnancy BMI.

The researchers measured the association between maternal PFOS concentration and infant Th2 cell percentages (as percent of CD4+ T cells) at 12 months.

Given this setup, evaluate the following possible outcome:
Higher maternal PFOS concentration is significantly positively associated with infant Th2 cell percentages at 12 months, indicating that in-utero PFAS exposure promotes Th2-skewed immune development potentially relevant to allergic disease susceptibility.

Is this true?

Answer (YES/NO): YES